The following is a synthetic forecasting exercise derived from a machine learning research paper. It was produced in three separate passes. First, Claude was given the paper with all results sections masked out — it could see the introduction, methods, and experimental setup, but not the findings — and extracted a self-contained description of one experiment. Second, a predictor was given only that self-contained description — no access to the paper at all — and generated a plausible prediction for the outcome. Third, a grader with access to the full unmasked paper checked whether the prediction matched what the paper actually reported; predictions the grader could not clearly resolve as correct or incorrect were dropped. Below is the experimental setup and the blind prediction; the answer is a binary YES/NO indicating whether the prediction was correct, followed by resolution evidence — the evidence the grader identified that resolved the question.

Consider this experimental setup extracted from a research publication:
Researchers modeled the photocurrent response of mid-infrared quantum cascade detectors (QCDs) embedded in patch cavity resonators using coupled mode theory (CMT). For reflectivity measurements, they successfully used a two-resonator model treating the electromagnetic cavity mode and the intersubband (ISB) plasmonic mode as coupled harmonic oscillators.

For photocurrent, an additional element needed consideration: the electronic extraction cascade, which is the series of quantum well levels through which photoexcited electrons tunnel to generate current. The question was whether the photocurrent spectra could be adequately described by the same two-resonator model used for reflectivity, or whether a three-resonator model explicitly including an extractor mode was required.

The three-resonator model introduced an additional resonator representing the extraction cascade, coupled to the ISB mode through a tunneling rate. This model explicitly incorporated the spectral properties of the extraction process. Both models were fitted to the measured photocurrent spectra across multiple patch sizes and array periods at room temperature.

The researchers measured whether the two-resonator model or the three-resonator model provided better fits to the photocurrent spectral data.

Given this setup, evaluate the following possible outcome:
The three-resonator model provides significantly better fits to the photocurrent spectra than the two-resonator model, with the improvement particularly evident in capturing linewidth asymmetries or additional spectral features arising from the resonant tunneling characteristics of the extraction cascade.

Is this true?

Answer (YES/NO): YES